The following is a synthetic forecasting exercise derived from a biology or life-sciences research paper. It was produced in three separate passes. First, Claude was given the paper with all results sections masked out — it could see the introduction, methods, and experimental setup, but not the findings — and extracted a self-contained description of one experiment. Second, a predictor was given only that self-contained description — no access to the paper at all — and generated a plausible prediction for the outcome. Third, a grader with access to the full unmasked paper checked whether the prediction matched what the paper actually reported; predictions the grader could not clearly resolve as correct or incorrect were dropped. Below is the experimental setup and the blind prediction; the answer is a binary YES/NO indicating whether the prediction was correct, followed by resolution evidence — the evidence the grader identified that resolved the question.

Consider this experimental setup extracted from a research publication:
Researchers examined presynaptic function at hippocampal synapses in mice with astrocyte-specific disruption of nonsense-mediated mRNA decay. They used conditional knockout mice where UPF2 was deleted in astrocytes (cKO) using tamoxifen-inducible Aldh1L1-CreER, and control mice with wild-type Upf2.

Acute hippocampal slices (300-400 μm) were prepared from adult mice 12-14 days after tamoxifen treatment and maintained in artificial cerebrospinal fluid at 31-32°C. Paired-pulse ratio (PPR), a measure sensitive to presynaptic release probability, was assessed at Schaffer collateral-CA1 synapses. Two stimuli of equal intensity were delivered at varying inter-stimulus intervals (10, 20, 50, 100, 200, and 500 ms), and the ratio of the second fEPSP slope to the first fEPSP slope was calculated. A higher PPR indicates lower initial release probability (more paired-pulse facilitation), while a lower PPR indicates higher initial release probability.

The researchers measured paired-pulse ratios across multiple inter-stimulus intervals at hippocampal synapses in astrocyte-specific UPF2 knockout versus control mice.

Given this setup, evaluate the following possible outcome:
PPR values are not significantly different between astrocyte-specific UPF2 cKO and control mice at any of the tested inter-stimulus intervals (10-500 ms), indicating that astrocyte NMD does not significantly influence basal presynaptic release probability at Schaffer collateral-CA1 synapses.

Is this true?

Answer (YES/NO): YES